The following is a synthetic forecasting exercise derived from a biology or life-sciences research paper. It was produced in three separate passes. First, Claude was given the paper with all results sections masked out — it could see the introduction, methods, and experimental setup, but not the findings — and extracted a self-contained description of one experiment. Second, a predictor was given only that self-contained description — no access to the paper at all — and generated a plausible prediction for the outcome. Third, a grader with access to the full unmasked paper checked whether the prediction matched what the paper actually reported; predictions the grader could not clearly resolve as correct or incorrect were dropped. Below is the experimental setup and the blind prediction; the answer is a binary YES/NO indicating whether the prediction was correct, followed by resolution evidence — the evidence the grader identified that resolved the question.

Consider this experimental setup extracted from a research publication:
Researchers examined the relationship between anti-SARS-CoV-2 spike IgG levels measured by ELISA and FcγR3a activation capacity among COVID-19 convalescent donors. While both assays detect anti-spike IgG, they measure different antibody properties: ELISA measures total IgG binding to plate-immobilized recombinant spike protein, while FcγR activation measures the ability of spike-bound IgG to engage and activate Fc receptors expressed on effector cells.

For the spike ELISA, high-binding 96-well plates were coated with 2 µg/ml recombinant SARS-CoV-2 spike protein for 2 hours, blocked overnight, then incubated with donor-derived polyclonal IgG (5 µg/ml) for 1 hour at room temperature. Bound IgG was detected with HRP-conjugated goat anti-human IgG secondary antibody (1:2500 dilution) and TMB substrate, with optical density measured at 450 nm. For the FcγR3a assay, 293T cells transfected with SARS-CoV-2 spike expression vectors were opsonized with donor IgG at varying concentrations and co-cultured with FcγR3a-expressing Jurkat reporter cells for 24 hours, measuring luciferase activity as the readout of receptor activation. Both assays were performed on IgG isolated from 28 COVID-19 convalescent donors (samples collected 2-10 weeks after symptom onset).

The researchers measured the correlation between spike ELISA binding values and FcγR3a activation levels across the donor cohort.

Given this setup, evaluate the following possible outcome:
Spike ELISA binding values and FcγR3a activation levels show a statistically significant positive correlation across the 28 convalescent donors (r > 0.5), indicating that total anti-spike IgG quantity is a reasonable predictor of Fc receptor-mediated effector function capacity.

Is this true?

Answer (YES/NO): YES